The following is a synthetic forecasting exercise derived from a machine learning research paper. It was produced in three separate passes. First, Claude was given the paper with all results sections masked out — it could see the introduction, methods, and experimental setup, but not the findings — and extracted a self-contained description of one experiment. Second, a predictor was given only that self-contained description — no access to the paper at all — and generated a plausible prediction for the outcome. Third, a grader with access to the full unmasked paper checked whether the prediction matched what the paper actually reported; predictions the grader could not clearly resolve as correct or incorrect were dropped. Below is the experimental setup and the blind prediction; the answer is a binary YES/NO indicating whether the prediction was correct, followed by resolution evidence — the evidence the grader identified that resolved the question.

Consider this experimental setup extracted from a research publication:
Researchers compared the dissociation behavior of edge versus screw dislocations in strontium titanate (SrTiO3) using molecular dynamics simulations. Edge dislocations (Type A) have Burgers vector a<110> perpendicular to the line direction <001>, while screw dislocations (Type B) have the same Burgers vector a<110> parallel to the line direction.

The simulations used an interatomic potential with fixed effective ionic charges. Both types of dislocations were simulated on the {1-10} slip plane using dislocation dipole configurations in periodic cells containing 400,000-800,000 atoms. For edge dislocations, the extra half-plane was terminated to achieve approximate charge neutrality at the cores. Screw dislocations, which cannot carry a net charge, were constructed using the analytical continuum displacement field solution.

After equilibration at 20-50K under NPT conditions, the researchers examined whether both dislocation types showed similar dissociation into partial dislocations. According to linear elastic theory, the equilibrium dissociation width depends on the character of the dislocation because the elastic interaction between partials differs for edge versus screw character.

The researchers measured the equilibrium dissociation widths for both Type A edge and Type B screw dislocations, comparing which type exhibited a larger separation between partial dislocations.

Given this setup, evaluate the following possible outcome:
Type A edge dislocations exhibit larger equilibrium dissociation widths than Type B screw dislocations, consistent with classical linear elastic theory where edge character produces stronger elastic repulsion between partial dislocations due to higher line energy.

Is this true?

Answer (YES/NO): NO